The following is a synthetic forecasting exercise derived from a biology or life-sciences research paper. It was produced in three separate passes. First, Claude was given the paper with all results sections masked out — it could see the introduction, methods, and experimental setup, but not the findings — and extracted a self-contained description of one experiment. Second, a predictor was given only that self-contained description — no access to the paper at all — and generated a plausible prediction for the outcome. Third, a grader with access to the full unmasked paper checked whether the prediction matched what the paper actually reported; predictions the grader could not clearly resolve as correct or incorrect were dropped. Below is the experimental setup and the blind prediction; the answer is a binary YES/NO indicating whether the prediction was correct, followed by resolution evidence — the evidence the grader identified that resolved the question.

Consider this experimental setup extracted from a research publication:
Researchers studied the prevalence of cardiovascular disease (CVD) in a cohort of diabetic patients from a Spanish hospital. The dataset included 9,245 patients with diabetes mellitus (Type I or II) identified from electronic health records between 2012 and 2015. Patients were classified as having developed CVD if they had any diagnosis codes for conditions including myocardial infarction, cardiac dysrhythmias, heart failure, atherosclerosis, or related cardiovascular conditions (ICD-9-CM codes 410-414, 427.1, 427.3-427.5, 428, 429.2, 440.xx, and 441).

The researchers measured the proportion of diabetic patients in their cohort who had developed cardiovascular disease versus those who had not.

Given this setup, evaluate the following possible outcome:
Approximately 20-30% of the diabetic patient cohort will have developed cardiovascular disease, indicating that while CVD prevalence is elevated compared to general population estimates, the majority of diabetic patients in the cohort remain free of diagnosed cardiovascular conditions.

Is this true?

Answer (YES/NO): NO